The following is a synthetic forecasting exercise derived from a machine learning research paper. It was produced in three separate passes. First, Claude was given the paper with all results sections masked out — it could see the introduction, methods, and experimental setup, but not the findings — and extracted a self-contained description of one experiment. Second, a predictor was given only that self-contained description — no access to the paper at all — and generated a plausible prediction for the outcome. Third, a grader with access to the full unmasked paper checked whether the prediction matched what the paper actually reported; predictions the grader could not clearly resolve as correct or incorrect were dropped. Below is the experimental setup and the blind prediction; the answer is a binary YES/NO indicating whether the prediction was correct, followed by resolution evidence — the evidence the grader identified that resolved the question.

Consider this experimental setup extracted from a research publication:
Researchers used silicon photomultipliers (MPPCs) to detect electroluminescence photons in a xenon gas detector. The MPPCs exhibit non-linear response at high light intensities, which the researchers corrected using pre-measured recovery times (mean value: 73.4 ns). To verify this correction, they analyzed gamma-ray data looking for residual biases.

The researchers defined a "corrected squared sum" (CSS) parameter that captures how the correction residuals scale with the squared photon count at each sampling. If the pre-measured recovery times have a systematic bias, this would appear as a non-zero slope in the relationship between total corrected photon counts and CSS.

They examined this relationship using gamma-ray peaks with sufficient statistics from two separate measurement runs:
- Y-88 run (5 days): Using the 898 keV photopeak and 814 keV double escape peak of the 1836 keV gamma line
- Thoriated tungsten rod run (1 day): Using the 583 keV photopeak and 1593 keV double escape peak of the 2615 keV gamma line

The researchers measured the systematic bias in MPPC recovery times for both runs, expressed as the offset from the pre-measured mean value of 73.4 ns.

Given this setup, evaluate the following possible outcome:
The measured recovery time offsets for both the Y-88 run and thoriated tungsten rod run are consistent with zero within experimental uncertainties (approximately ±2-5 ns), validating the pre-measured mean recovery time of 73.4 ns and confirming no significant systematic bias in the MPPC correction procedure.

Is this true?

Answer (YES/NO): NO